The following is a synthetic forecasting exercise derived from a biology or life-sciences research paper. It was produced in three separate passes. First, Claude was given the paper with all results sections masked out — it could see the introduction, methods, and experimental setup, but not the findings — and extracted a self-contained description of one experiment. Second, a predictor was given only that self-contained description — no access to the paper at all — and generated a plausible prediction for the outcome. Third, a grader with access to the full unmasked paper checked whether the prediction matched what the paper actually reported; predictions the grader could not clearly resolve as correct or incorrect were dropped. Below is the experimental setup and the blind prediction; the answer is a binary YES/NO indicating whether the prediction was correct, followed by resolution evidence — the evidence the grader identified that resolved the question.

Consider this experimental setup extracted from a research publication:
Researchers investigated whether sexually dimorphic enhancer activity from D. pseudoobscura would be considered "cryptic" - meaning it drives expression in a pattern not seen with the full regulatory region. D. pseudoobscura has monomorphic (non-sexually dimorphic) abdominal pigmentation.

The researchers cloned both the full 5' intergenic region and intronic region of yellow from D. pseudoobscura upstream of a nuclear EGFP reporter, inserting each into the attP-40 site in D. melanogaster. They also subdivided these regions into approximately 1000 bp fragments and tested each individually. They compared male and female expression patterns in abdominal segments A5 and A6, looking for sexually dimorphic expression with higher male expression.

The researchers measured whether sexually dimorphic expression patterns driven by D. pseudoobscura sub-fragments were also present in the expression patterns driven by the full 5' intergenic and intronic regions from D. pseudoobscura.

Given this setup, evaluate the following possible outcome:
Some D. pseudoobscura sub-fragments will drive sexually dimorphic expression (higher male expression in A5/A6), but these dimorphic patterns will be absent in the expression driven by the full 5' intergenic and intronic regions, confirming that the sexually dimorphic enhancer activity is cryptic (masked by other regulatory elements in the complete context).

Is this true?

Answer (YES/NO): NO